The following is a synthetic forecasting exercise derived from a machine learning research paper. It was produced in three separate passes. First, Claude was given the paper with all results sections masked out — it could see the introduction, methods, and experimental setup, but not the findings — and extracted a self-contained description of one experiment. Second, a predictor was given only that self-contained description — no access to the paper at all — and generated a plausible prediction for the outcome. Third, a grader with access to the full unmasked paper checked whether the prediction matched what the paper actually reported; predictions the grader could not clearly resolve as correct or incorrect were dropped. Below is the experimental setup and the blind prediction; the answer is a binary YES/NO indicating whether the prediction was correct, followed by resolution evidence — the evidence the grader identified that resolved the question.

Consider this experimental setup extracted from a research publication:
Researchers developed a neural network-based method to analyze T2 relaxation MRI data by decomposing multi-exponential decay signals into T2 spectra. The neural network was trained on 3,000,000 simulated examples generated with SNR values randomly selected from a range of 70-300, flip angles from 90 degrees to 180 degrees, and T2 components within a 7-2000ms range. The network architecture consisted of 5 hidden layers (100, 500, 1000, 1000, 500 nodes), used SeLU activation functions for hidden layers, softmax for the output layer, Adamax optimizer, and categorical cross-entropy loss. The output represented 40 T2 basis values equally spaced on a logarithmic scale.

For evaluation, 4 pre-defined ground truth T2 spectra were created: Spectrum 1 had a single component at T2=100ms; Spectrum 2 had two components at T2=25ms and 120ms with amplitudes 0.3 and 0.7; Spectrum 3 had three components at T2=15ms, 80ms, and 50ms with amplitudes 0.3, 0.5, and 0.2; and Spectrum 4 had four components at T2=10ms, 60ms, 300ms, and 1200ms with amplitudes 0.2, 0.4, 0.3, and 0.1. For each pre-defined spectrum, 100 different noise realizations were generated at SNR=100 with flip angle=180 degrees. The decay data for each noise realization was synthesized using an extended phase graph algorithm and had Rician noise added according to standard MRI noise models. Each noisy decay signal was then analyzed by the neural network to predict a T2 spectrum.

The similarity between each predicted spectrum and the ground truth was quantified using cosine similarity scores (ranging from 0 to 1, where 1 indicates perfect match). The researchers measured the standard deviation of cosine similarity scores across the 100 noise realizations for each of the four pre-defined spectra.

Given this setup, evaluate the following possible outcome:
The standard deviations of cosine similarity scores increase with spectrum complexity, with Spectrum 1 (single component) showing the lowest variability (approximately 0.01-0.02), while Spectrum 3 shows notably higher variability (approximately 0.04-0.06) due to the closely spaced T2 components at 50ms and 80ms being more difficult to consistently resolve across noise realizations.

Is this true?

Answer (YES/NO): NO